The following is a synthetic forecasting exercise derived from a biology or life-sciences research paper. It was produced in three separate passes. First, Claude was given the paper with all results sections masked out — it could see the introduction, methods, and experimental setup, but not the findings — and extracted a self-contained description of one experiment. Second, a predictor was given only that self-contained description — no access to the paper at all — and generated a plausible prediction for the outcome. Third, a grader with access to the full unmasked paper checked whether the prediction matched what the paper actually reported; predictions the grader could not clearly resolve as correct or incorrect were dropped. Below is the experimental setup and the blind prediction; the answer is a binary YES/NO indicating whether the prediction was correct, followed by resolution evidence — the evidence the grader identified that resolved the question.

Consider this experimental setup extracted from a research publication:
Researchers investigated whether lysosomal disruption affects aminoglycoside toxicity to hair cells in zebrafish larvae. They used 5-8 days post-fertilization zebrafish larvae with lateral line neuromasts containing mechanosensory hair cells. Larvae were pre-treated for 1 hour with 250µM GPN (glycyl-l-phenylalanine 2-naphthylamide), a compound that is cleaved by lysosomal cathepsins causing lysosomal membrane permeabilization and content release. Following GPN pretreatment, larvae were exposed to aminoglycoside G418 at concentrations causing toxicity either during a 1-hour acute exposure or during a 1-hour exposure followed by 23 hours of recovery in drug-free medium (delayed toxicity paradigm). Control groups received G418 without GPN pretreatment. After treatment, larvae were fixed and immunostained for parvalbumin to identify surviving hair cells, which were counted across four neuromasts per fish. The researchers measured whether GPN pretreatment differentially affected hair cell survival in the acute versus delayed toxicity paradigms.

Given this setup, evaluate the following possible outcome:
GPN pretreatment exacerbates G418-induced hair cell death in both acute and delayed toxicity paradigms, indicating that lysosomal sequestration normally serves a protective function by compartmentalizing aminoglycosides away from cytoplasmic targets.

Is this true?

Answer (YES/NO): NO